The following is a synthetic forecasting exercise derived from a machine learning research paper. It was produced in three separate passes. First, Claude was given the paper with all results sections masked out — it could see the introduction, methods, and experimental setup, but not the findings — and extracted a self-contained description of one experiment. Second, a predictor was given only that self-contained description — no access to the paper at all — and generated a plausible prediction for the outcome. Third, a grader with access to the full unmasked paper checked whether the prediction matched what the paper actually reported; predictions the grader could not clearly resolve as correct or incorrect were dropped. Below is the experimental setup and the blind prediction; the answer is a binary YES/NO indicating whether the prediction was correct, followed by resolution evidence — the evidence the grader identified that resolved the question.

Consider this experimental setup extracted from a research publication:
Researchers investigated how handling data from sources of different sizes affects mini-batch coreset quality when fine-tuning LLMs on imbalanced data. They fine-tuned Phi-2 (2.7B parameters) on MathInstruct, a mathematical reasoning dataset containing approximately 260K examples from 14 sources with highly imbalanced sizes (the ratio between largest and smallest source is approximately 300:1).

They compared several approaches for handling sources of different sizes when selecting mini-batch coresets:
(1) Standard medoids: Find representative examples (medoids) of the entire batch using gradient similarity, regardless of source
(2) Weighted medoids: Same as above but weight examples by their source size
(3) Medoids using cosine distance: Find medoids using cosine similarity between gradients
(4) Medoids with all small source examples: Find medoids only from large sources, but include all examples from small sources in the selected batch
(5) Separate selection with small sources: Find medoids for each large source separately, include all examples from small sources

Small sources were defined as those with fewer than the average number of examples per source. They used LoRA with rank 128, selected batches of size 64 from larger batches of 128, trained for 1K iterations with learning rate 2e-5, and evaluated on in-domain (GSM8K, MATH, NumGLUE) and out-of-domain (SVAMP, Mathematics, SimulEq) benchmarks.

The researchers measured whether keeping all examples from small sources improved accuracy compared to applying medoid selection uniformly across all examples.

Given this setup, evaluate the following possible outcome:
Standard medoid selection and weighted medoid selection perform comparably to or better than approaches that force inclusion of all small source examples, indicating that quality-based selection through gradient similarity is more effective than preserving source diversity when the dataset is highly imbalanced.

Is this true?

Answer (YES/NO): NO